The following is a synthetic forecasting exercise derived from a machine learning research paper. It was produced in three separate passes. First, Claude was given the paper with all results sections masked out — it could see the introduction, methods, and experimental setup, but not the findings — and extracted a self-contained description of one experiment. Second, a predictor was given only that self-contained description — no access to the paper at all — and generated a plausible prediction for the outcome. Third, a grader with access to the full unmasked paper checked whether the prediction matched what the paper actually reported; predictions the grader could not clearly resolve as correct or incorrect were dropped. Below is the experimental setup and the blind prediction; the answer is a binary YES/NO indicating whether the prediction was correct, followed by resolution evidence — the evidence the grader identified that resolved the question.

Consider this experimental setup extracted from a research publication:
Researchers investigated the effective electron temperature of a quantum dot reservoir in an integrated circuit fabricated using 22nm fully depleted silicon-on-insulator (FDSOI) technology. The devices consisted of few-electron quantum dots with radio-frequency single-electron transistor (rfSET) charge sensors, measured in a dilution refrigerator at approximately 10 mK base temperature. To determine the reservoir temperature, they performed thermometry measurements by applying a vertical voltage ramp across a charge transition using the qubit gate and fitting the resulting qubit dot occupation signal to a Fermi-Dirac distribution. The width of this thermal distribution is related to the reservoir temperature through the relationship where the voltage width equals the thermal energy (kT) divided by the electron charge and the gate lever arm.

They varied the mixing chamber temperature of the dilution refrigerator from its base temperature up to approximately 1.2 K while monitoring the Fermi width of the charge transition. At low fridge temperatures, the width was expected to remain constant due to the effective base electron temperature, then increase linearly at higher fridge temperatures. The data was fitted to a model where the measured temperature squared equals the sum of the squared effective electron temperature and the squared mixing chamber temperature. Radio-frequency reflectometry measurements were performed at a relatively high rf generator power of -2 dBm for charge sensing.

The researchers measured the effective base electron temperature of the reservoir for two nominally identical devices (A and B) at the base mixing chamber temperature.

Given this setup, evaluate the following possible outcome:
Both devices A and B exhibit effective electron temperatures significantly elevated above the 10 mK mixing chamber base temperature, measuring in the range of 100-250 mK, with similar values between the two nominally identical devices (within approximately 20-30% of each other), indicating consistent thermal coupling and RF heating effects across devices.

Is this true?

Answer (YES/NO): NO